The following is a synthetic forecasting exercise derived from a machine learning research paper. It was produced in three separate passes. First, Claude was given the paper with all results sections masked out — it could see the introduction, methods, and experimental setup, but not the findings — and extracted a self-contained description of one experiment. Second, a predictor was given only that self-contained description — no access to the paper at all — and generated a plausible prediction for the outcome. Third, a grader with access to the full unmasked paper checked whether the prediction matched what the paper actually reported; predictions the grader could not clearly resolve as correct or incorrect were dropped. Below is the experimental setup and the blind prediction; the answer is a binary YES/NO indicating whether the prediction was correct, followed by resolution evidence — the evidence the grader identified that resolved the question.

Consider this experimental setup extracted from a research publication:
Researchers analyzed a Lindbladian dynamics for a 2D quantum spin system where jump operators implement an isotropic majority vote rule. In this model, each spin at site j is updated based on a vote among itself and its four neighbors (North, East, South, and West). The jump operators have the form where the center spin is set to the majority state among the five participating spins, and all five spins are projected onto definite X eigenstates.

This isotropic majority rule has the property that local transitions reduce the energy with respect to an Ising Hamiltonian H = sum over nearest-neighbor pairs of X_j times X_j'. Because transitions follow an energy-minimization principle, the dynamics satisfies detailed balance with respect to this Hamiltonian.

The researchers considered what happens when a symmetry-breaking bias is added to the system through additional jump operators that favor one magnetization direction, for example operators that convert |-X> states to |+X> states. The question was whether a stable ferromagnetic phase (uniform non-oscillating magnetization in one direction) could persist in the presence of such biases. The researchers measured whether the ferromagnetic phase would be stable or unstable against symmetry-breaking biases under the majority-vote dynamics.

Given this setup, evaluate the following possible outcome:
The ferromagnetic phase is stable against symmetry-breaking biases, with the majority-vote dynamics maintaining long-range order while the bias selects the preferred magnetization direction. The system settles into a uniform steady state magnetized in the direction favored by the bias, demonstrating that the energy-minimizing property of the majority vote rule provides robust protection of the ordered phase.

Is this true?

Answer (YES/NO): NO